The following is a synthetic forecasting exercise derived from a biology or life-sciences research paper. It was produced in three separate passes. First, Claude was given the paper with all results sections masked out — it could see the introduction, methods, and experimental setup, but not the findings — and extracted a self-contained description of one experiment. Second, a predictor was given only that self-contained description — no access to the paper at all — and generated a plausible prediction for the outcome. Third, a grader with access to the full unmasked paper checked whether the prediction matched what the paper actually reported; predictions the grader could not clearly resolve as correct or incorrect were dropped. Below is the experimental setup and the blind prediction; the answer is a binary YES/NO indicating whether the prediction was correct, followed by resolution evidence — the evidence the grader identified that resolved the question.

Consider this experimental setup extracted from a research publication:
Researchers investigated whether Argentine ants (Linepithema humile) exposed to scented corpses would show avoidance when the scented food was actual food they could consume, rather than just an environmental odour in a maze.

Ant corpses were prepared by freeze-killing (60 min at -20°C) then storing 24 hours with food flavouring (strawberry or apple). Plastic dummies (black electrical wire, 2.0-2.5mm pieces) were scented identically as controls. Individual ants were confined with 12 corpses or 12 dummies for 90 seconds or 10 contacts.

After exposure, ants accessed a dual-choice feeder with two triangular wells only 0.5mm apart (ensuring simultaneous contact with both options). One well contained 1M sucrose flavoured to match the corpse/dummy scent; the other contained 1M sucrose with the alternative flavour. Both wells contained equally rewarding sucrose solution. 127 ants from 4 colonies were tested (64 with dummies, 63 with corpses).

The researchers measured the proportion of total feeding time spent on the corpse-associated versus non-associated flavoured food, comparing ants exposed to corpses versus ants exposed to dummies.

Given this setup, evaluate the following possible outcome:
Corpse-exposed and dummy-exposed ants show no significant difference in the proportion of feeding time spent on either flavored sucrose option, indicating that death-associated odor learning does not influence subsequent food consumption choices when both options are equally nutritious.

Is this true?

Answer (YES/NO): YES